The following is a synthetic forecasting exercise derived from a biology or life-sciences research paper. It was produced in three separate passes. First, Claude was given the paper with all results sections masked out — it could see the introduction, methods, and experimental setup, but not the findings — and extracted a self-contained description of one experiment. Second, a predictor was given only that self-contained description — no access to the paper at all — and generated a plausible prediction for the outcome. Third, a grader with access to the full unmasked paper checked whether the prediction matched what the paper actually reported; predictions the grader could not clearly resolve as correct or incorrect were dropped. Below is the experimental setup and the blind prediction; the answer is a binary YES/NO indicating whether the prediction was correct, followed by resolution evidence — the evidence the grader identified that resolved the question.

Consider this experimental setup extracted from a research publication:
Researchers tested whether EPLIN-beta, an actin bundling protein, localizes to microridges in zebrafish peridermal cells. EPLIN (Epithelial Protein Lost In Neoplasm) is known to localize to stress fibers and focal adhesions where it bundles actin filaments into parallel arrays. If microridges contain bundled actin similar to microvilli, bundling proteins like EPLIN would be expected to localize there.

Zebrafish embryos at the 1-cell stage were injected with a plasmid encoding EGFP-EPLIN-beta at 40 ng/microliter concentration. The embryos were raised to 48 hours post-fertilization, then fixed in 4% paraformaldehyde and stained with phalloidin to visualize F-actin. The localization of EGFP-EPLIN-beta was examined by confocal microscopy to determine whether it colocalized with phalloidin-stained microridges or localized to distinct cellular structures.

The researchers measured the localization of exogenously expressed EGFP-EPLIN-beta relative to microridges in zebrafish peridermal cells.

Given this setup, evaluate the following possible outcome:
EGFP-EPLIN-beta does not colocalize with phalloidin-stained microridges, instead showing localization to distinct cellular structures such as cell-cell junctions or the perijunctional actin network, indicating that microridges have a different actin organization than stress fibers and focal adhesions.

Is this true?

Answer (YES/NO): NO